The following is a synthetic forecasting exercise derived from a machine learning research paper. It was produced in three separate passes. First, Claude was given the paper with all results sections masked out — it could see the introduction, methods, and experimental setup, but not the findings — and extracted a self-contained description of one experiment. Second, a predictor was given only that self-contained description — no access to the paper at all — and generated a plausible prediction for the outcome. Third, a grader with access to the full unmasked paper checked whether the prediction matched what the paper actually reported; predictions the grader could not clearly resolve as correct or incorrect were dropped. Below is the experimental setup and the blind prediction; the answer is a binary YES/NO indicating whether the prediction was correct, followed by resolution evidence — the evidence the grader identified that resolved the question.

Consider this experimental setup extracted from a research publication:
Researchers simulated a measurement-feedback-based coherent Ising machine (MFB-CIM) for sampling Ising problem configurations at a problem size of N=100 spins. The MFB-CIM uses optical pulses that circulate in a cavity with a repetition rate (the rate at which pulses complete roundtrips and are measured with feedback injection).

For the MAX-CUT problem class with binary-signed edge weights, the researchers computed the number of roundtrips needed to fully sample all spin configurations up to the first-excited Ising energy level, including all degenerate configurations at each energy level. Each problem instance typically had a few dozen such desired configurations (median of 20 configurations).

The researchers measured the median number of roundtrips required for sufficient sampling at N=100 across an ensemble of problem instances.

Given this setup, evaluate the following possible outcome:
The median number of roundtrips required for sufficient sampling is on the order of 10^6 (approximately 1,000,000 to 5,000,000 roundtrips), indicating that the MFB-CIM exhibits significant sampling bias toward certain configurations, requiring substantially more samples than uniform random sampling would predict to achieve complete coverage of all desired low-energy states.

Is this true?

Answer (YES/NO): NO